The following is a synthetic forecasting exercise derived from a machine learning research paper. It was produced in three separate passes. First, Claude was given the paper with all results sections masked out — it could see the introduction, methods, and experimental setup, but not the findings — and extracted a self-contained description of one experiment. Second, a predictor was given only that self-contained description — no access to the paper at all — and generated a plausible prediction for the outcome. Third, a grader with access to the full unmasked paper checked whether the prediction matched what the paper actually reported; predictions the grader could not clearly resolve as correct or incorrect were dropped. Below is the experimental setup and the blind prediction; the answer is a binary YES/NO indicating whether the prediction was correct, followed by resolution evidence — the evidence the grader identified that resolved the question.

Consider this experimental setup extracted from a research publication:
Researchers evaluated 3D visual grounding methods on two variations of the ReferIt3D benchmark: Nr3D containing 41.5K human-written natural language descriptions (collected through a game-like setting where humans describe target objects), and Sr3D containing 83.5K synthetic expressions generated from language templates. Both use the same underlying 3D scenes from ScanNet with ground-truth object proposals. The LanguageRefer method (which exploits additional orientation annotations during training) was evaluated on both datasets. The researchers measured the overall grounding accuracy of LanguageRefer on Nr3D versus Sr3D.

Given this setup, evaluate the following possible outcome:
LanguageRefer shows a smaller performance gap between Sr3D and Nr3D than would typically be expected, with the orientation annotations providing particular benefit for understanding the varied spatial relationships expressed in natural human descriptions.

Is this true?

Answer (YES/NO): NO